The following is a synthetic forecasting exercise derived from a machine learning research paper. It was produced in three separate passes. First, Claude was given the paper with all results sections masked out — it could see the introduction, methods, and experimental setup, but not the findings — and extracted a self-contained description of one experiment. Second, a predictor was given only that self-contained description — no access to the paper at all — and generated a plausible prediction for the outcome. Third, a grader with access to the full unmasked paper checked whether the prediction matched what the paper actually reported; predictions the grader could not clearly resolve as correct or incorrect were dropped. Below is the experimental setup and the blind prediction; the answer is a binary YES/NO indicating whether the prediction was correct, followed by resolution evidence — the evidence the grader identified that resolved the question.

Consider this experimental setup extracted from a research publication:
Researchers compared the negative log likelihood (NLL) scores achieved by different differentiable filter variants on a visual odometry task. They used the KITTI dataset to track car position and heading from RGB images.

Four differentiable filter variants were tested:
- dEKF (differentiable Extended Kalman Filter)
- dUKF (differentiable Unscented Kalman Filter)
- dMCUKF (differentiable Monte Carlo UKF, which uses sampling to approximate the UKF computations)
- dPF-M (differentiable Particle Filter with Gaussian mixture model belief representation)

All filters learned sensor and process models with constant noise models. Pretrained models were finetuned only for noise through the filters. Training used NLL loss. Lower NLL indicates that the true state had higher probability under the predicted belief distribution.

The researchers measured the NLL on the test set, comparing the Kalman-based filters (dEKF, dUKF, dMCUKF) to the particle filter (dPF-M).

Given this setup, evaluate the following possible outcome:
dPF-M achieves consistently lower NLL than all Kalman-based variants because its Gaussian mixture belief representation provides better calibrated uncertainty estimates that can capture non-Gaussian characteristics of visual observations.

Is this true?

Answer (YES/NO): NO